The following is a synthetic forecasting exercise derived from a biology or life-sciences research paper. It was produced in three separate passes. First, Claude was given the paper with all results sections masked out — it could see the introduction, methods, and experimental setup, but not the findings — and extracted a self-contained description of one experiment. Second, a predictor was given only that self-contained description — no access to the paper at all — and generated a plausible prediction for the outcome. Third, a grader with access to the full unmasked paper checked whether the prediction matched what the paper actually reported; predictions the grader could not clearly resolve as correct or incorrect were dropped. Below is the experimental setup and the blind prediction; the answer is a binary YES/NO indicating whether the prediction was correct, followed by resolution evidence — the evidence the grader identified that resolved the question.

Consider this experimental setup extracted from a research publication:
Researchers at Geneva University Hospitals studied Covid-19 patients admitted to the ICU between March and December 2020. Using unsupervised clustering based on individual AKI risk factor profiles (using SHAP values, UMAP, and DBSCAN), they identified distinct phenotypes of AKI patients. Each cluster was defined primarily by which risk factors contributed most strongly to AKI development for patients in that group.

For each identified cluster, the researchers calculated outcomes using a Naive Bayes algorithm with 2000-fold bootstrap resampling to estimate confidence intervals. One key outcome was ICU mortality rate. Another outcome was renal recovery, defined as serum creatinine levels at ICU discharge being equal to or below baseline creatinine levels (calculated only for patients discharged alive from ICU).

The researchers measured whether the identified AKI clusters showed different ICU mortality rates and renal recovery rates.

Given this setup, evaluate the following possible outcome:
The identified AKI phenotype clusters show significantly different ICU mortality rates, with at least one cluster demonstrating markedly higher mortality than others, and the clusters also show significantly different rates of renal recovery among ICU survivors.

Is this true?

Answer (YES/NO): NO